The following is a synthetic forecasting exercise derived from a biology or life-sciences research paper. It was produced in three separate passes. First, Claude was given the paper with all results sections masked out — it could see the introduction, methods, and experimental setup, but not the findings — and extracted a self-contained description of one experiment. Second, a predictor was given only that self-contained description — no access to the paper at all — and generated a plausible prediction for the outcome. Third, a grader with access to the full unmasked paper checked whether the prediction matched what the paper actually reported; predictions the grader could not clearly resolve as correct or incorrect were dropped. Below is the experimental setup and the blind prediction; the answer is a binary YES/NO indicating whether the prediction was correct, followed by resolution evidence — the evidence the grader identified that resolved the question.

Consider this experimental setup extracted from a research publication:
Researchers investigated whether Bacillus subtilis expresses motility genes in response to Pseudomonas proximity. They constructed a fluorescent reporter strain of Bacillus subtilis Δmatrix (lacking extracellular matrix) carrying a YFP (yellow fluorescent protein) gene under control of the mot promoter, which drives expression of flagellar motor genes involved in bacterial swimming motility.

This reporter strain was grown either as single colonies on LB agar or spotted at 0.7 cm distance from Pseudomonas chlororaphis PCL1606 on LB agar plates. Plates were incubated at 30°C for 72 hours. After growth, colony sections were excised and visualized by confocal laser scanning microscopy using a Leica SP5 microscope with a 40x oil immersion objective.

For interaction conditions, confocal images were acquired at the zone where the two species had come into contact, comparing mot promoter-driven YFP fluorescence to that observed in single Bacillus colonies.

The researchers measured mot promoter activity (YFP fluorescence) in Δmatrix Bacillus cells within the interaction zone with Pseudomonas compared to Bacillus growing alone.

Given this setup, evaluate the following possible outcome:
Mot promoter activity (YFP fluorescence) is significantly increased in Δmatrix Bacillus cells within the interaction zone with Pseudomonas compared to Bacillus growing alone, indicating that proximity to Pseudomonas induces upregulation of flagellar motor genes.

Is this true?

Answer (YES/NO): YES